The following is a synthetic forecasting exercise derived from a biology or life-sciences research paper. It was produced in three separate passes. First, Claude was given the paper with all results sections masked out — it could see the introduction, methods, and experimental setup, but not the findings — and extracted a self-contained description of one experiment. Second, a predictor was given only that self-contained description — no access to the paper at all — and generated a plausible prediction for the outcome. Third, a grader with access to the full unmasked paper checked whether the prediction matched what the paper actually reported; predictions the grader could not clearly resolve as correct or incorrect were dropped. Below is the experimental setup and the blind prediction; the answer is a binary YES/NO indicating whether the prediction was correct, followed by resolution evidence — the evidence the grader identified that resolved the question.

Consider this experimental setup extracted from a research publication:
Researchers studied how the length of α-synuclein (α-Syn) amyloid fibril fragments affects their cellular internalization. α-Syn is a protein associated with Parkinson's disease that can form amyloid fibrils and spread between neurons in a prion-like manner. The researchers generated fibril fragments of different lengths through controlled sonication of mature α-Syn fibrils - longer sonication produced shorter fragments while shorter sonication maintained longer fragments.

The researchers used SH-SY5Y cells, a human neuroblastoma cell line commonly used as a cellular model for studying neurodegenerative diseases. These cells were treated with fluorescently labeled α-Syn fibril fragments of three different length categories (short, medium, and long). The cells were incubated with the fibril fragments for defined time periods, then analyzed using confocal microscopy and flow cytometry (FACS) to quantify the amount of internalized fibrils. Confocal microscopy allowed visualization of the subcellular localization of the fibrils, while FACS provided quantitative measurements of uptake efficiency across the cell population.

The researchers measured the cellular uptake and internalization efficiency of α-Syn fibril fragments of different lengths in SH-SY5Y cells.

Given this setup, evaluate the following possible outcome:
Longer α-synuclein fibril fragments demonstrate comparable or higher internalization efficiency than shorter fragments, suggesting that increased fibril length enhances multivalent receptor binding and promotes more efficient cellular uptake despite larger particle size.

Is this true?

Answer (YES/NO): NO